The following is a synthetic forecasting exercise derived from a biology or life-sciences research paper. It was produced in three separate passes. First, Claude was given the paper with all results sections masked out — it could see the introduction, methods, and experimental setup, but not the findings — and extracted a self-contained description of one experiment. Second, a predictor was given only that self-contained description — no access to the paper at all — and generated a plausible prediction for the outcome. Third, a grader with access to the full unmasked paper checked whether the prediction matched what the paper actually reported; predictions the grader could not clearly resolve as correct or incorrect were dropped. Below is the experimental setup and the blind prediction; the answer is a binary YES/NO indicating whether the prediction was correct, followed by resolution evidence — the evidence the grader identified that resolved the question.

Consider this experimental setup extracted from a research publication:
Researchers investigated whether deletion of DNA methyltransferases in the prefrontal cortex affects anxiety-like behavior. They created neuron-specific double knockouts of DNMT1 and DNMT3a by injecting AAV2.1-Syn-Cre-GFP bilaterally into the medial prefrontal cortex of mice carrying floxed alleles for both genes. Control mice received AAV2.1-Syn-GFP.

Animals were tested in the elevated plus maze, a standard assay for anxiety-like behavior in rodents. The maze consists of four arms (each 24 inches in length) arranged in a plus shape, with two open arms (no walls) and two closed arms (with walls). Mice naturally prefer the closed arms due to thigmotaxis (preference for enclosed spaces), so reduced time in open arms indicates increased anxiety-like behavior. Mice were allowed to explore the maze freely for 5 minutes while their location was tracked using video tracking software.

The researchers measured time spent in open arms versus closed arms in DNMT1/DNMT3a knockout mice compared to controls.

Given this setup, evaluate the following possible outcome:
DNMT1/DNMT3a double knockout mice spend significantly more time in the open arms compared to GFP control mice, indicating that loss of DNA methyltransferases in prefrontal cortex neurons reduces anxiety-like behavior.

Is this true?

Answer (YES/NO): NO